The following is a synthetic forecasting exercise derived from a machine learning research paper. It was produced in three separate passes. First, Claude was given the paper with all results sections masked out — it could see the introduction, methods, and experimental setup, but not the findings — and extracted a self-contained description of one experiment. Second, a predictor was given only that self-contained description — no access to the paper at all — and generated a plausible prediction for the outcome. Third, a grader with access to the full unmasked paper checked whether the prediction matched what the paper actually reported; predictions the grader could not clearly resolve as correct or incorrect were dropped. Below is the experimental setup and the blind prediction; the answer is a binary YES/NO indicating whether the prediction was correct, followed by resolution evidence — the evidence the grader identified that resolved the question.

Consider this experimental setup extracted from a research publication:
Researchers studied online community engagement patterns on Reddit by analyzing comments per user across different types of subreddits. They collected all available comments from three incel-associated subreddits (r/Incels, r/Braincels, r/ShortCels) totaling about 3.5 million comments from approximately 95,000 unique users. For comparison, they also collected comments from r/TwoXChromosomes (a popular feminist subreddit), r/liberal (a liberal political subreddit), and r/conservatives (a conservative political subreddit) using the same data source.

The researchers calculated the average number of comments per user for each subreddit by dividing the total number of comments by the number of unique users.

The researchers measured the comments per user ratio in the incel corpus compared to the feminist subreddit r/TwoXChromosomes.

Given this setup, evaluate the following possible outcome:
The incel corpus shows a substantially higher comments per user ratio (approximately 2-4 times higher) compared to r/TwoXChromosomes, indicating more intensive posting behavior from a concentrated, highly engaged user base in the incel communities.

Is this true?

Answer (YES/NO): NO